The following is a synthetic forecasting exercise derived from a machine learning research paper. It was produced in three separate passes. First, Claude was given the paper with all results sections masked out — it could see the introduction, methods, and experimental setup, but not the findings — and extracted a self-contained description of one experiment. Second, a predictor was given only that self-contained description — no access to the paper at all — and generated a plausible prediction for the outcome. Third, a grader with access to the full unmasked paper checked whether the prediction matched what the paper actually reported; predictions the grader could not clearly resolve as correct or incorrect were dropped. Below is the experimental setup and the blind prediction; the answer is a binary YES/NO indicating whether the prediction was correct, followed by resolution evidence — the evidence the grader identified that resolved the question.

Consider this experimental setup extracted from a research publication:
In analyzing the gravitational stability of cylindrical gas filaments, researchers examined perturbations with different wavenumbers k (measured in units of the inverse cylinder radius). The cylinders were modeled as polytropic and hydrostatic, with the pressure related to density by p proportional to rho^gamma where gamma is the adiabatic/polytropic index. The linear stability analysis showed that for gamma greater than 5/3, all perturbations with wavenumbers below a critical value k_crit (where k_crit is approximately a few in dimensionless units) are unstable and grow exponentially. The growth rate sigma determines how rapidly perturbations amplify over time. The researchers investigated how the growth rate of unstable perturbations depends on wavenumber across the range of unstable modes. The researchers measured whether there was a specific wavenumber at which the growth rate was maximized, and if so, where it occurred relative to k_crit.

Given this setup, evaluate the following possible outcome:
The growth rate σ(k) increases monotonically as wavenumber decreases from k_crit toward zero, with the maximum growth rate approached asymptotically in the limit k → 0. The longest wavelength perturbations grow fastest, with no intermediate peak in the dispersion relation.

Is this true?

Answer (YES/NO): NO